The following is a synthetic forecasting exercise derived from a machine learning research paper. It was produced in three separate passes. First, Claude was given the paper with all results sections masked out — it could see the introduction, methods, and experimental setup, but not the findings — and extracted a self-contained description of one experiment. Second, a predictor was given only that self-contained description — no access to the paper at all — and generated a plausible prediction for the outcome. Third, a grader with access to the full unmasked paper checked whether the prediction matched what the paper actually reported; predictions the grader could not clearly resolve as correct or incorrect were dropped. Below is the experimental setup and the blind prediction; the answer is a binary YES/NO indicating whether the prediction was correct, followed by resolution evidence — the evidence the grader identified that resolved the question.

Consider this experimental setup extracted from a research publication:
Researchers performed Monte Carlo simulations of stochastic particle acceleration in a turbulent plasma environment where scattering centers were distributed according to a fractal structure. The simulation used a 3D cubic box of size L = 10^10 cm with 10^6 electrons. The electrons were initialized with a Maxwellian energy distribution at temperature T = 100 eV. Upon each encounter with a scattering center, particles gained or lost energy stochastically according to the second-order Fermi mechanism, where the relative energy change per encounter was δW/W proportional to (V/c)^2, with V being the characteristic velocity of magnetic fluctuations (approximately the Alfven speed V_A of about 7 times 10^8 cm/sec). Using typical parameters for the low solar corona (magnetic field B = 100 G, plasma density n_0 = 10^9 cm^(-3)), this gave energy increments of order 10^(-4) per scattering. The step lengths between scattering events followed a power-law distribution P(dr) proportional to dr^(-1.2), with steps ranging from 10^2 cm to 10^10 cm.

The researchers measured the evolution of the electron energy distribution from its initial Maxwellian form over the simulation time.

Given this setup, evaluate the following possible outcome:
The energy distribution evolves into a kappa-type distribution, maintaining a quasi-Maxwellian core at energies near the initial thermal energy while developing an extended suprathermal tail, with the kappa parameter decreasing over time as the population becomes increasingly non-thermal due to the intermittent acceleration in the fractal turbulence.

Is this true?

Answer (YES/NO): NO